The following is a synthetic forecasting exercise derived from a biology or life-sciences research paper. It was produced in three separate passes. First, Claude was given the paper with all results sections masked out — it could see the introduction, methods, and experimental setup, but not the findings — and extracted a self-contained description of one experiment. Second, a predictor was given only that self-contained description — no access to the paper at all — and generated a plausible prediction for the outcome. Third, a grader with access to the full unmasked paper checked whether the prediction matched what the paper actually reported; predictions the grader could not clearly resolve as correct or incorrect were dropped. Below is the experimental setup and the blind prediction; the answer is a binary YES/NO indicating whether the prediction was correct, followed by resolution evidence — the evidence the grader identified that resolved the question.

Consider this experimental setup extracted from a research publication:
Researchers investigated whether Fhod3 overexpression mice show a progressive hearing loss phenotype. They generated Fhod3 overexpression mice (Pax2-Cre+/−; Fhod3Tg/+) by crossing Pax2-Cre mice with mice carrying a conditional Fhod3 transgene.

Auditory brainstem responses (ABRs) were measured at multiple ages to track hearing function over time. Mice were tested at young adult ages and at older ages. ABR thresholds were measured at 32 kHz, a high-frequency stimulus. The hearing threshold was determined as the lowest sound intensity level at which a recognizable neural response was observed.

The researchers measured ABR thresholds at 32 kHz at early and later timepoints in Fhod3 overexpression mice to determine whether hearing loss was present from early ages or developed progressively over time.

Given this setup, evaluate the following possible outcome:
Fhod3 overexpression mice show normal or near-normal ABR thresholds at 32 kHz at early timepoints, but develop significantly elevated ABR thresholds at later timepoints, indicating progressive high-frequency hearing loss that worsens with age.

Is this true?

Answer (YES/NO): NO